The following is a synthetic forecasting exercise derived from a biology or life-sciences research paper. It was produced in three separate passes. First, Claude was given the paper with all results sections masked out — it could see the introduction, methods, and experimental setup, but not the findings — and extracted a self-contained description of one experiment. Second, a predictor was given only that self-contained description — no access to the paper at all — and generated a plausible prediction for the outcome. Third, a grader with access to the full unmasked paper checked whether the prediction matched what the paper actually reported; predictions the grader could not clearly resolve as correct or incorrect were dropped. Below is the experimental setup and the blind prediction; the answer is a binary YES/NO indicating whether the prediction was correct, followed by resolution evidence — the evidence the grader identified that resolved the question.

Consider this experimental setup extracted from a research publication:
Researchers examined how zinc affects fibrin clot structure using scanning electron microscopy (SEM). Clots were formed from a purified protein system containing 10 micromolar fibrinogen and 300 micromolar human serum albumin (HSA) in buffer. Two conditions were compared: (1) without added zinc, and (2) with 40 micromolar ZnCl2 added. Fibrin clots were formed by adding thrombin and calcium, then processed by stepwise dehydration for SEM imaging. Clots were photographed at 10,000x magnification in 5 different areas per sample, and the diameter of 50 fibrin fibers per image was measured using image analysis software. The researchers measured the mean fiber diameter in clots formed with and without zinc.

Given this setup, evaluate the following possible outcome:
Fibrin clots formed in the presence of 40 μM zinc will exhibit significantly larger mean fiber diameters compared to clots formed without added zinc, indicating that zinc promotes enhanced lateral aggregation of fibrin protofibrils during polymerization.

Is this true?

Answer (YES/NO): YES